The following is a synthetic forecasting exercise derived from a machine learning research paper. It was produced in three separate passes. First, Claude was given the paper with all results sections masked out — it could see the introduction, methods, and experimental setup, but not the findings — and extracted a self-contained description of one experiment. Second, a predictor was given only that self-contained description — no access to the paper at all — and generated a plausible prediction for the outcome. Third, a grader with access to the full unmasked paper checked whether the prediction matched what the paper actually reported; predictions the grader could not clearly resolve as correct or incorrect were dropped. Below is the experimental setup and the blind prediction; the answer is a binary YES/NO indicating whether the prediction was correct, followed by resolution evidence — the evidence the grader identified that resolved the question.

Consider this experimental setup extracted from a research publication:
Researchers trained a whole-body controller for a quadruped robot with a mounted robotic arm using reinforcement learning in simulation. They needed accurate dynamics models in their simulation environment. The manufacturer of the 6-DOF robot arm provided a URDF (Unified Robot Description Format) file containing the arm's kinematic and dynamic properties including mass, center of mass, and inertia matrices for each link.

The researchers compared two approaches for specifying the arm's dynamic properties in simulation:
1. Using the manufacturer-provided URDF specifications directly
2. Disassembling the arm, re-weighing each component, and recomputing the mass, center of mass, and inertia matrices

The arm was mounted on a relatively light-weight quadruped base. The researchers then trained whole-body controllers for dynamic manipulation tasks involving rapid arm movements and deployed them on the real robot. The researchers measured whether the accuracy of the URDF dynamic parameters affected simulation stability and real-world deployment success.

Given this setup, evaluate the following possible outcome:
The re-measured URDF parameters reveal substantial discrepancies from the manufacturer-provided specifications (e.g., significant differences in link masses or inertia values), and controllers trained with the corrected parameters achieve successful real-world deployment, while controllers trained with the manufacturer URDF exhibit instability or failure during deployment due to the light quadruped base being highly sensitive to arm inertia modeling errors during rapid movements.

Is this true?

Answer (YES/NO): YES